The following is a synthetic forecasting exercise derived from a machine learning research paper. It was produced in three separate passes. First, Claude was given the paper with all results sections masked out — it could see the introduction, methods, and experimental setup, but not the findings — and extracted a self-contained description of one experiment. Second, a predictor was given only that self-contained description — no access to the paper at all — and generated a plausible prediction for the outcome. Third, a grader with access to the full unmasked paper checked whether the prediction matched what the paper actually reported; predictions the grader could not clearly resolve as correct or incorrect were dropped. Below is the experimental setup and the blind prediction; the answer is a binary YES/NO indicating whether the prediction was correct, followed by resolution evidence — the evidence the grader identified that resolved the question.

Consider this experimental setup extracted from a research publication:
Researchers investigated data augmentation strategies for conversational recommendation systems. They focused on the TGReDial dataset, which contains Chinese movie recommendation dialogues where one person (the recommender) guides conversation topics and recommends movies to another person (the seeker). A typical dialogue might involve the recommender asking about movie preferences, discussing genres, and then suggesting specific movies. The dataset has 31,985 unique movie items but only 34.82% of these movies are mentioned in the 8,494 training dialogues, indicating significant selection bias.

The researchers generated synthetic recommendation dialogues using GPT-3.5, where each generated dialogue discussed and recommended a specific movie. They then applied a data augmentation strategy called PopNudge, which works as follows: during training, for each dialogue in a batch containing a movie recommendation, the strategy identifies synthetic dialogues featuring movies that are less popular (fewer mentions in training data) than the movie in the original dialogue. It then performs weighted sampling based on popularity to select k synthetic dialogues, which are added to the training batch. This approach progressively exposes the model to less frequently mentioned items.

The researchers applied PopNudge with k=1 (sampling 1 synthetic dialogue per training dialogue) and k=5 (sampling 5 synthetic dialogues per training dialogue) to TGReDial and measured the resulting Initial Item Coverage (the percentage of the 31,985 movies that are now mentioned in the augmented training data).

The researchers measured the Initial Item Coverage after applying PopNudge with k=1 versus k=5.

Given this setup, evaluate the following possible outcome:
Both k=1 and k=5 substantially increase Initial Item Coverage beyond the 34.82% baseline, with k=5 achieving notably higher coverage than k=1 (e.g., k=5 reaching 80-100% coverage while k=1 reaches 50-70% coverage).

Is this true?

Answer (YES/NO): YES